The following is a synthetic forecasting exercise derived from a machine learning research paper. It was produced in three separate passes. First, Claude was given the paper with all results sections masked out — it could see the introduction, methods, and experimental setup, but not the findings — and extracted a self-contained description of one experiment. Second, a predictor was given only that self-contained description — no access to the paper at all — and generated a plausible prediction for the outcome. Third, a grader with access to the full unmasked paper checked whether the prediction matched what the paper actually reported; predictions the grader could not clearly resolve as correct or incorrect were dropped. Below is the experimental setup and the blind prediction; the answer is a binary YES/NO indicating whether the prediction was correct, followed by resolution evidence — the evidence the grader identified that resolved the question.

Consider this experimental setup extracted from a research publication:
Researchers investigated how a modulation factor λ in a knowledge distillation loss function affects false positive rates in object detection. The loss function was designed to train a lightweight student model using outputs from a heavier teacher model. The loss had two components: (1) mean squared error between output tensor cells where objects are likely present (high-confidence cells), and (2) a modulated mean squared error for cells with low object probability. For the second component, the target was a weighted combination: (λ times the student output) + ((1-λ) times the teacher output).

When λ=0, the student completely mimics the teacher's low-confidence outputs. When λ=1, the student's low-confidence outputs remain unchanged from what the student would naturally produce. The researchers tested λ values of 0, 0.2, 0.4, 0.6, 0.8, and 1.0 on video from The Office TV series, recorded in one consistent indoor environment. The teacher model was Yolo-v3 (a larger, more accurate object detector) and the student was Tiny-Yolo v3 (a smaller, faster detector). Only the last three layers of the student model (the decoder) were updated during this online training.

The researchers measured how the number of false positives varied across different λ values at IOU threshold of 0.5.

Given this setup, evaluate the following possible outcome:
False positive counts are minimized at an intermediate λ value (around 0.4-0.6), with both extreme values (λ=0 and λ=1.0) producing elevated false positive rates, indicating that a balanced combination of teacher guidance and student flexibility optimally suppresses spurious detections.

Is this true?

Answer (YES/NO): NO